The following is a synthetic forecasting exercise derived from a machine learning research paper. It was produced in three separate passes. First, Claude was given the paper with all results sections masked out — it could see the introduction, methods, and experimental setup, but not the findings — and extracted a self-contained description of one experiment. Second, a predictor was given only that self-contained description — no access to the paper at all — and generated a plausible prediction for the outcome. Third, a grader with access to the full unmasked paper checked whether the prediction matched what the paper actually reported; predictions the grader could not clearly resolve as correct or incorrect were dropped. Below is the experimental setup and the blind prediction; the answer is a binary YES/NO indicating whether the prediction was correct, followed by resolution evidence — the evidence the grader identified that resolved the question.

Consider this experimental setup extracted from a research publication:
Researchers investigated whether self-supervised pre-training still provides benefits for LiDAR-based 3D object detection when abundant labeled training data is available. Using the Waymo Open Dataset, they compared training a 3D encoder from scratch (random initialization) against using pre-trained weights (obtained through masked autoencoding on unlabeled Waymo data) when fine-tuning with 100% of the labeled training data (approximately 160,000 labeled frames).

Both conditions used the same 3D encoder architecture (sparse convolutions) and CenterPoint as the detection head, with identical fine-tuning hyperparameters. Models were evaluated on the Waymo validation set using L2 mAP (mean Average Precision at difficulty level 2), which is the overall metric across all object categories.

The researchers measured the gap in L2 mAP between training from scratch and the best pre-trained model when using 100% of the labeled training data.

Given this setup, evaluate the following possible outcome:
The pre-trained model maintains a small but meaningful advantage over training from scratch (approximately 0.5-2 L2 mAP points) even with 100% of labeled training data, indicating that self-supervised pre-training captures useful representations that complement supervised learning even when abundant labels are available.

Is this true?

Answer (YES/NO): YES